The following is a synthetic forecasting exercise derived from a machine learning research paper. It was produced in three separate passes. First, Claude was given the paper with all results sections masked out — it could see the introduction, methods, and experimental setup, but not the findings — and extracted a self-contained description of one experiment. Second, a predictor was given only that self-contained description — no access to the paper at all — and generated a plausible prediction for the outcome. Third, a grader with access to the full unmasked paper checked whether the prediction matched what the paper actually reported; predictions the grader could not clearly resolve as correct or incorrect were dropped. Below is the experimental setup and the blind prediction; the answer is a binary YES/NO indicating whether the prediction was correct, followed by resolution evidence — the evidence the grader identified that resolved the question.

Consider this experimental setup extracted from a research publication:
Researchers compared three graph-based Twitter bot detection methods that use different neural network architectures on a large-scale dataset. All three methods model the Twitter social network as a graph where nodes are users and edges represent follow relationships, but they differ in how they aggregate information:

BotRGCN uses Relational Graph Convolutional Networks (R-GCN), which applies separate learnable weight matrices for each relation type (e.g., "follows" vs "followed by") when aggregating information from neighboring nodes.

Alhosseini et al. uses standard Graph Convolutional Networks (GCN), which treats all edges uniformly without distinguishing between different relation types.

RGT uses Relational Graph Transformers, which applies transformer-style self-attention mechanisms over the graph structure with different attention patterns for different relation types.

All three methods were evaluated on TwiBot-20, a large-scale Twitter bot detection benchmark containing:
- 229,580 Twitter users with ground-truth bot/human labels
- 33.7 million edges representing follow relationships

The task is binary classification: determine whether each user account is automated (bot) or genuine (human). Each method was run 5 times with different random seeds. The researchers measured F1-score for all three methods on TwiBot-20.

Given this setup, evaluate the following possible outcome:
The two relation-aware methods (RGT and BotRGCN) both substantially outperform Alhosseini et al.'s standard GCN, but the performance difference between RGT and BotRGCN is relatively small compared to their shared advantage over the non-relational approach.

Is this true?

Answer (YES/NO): YES